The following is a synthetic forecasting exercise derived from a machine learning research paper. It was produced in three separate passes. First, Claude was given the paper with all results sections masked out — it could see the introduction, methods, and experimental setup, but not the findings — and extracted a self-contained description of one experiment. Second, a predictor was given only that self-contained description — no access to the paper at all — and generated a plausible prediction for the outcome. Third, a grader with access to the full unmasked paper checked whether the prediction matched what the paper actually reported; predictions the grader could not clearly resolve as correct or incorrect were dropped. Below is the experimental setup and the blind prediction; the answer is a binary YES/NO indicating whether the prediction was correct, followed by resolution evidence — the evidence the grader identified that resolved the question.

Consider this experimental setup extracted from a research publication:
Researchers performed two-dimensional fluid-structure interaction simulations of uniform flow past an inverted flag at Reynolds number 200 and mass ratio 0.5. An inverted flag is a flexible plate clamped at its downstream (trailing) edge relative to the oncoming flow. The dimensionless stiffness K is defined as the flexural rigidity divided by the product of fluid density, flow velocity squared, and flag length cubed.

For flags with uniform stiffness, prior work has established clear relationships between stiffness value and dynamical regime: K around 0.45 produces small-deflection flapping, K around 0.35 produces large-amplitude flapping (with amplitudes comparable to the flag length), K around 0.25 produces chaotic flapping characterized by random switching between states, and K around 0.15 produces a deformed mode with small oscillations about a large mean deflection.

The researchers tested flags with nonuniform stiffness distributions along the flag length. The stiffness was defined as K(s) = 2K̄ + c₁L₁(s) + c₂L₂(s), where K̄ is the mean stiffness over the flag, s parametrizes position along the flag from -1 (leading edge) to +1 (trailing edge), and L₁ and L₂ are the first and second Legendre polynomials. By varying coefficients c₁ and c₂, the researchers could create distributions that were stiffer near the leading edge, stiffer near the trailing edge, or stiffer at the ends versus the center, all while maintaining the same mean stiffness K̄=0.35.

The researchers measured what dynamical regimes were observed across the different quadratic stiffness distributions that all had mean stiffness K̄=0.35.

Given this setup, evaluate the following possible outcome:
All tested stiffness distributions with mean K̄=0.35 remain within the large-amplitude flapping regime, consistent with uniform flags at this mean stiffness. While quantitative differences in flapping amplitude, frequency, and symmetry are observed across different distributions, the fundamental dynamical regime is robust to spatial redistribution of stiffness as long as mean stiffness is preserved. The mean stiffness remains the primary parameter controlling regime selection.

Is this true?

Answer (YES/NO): NO